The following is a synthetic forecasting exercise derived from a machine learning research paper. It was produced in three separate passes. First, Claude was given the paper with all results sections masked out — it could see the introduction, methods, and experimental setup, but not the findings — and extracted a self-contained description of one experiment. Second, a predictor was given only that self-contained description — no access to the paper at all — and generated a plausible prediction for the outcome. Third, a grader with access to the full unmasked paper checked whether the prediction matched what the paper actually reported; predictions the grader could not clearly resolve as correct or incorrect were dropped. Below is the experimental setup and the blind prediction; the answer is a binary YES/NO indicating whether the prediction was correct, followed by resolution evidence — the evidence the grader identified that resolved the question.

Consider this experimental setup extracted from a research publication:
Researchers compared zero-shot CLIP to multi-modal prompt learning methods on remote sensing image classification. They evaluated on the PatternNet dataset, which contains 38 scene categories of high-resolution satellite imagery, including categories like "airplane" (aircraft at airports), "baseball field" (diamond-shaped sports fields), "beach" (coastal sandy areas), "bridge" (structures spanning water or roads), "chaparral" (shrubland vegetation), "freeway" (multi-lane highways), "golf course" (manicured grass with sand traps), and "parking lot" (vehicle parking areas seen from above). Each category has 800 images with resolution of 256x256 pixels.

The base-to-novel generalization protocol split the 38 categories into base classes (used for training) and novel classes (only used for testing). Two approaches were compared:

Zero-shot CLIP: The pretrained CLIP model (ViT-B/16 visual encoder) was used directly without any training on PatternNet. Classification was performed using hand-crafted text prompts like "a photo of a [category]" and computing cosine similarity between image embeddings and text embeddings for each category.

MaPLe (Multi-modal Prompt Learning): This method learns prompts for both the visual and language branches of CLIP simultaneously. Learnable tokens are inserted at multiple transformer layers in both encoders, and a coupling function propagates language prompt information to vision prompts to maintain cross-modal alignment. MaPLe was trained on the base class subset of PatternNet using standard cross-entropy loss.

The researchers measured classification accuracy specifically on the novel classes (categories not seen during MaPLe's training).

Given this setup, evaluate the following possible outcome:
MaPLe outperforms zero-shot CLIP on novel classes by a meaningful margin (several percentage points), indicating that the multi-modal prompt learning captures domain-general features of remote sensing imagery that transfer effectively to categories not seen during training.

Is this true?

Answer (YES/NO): NO